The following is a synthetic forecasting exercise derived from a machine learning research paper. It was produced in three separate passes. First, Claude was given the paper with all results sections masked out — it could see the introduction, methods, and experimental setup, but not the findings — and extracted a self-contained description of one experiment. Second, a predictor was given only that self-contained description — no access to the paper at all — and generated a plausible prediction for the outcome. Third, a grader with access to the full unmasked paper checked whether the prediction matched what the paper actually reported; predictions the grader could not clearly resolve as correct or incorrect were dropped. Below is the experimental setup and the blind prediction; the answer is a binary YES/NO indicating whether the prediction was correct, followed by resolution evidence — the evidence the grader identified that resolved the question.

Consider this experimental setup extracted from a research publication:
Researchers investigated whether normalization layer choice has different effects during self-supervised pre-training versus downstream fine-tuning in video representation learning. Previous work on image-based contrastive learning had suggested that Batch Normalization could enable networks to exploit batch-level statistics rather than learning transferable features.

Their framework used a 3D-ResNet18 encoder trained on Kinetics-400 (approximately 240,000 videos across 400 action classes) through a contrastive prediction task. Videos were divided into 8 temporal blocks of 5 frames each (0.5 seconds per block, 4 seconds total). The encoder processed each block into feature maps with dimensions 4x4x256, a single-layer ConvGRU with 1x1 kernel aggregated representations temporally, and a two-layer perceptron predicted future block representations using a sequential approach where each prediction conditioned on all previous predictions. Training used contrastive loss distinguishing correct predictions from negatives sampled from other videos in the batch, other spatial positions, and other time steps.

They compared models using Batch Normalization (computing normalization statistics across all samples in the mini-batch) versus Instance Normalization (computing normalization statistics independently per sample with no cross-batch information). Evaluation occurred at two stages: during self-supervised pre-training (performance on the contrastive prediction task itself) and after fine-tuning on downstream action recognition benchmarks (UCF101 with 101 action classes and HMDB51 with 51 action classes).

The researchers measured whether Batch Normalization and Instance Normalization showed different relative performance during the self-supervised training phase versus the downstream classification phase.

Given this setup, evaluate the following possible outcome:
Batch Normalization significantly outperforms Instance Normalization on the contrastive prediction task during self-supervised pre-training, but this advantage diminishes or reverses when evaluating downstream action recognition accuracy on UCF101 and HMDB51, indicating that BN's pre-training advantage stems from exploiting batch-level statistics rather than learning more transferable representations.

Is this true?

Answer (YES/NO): NO